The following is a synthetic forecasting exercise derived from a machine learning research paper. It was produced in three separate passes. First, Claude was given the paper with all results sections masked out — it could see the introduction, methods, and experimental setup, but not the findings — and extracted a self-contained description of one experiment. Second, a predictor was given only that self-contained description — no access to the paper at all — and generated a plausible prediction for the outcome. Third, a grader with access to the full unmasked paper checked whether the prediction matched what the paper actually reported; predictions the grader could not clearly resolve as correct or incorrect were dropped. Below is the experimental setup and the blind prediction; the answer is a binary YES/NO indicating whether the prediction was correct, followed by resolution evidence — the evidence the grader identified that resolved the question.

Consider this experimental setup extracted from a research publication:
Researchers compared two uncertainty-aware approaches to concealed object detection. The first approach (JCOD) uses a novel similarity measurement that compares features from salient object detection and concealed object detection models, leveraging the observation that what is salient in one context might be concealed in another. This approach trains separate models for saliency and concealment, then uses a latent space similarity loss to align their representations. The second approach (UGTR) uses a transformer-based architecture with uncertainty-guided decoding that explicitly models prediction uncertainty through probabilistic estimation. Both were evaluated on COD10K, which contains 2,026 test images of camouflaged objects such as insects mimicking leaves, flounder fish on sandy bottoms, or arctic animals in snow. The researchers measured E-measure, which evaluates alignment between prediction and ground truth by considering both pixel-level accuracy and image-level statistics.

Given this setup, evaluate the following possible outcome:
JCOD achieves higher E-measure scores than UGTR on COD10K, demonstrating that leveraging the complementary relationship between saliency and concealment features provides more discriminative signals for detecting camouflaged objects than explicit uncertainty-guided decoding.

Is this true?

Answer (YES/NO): YES